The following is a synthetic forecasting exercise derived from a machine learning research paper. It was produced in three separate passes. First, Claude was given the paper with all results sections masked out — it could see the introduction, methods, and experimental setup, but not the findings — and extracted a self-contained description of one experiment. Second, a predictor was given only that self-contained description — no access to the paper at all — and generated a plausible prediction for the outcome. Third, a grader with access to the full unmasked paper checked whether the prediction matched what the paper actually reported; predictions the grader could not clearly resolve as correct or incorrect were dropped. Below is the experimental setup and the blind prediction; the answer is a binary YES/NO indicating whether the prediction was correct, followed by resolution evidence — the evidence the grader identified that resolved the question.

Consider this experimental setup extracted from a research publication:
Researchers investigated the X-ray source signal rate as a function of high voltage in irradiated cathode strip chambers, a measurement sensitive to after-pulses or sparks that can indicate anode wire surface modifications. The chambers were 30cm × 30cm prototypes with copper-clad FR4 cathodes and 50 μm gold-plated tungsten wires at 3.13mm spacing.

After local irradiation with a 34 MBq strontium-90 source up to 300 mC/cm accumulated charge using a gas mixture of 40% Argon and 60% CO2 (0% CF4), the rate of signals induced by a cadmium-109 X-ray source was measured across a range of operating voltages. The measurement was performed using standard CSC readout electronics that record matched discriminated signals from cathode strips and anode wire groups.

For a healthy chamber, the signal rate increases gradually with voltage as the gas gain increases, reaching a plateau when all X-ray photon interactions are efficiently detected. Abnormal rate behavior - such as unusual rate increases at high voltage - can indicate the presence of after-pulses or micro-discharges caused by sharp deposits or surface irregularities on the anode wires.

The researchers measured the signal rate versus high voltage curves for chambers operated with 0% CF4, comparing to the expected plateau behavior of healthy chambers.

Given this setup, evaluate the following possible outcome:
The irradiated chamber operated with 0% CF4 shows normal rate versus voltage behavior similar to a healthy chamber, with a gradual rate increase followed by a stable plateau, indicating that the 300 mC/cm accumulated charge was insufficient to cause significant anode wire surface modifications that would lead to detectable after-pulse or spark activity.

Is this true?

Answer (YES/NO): NO